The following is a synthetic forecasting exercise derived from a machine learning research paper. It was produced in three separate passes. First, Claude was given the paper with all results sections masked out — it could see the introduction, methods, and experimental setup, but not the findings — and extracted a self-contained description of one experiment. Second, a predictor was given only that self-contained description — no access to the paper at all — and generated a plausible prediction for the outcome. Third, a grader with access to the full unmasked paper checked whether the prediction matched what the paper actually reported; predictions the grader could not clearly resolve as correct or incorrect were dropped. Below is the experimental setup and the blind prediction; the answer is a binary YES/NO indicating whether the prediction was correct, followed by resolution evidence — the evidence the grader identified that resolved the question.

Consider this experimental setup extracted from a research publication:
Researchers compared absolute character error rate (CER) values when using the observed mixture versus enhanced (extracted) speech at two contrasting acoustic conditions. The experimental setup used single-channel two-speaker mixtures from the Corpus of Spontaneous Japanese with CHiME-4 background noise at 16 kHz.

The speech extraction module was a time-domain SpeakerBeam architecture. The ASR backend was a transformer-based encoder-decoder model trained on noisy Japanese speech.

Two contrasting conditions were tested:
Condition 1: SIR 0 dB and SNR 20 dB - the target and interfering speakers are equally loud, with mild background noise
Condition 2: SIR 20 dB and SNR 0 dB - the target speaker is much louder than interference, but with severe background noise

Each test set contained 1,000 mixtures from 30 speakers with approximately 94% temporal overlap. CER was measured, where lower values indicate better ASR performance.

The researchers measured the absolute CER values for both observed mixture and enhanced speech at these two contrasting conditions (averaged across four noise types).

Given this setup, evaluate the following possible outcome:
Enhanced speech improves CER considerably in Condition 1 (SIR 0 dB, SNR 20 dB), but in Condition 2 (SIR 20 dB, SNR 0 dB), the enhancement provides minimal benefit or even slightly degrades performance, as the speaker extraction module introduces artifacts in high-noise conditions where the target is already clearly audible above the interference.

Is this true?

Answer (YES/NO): NO